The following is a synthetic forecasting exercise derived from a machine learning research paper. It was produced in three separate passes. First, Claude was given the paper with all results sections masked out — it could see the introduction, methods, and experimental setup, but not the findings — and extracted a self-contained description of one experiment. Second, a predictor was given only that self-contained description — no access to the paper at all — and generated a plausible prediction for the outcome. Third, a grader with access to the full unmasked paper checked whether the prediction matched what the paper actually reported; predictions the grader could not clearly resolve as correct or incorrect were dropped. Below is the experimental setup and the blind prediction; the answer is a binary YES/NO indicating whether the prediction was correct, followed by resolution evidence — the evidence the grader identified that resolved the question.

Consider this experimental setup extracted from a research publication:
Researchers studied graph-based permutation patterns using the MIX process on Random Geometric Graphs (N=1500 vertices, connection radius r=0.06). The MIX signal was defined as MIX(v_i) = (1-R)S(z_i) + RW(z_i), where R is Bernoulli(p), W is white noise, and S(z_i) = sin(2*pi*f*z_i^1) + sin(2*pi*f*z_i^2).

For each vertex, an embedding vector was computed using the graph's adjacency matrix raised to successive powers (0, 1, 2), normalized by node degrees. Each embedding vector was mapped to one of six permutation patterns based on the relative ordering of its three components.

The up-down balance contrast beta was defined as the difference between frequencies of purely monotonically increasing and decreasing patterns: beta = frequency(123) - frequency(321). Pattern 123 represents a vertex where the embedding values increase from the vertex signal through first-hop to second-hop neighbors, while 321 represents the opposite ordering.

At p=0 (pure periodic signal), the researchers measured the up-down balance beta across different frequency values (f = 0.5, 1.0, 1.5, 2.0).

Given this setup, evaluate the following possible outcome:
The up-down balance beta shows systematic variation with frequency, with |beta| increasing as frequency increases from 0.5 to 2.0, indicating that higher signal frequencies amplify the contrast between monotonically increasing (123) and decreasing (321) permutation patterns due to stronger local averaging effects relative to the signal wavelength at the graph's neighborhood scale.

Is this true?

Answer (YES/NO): NO